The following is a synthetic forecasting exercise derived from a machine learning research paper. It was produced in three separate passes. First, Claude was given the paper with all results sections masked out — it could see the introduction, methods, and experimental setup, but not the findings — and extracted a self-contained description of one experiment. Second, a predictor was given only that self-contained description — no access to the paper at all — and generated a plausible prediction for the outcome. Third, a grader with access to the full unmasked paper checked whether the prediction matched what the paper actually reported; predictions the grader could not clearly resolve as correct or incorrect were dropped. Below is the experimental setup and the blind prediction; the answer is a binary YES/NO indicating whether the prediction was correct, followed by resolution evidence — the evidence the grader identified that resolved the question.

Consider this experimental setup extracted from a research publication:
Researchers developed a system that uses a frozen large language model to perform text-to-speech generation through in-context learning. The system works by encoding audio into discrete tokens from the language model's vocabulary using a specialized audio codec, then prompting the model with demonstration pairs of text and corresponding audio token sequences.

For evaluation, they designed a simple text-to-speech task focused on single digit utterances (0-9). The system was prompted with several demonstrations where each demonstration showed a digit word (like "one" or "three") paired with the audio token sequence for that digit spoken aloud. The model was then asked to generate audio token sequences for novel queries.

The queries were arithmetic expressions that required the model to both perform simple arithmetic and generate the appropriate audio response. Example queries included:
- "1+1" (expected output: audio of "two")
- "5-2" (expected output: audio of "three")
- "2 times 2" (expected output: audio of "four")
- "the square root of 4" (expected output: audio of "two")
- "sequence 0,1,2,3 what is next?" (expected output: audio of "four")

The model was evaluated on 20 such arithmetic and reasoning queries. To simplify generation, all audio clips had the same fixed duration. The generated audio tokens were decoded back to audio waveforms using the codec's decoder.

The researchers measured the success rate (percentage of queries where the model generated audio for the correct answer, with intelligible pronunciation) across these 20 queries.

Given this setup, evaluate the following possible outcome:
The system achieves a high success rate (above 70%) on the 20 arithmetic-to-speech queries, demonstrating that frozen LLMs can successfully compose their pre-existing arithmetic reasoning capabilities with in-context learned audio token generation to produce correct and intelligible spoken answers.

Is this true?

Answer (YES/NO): NO